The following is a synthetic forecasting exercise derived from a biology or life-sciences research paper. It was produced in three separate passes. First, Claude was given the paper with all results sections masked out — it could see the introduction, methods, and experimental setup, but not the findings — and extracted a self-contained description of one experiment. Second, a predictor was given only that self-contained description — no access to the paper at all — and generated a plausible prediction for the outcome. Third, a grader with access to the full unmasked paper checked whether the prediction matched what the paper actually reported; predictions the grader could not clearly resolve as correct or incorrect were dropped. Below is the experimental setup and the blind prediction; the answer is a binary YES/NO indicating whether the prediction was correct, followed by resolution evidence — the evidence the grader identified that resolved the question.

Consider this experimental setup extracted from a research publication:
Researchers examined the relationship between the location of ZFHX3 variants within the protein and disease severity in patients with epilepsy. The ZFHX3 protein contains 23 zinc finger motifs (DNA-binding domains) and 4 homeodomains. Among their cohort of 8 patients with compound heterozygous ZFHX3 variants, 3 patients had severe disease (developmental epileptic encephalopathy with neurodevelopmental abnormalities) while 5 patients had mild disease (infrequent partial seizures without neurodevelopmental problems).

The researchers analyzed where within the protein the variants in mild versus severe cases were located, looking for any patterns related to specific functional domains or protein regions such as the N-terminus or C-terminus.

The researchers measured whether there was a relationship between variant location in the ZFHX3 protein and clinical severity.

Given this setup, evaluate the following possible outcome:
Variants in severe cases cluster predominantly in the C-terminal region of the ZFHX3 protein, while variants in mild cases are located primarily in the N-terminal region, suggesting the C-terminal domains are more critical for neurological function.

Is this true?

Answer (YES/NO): NO